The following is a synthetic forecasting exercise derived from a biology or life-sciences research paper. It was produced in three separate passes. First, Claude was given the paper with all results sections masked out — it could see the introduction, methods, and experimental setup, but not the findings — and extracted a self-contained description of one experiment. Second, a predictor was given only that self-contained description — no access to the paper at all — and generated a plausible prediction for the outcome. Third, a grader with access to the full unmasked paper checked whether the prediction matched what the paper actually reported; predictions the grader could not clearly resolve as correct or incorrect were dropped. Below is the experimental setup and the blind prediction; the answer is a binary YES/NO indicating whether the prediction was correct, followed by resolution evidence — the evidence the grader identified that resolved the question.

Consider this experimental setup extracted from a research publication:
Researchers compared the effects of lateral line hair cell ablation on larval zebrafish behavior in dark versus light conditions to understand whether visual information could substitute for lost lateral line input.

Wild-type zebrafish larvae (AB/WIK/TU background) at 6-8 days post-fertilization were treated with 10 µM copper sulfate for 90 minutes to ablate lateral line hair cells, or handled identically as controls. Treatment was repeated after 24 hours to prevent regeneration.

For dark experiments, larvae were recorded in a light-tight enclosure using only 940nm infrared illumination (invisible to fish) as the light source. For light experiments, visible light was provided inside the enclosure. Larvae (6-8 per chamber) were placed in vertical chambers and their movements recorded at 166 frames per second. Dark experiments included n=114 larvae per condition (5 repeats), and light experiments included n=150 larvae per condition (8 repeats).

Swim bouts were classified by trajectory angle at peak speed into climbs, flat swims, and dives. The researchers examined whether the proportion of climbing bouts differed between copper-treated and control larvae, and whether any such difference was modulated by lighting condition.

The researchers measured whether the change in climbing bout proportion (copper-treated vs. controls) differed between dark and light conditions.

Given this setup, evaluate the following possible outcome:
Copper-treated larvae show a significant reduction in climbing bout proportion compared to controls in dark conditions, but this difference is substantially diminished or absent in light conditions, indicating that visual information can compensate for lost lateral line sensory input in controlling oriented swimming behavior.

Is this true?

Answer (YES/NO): NO